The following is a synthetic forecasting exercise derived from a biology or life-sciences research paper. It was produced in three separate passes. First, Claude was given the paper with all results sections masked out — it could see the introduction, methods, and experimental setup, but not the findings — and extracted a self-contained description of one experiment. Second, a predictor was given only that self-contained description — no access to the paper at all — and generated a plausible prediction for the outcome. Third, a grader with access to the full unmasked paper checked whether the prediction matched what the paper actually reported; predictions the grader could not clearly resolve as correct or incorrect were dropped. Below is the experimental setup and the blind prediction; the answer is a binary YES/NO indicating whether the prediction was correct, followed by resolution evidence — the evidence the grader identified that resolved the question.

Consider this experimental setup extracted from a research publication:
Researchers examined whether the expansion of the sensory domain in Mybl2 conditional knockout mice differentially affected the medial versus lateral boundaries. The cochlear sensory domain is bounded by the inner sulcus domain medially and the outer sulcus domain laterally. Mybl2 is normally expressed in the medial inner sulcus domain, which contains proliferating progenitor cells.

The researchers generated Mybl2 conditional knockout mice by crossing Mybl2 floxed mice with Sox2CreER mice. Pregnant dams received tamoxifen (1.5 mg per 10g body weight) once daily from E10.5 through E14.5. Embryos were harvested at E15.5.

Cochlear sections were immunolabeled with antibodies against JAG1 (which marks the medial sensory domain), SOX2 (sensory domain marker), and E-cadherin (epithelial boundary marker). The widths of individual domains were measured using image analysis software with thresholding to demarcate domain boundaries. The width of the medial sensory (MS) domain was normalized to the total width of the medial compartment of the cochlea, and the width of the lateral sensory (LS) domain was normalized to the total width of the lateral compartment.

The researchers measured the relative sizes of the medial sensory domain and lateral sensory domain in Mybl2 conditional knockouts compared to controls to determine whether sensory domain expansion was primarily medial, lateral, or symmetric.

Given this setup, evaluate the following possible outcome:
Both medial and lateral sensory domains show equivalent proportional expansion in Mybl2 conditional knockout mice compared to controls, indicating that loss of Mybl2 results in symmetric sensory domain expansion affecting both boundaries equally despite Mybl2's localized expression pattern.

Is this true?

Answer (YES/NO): NO